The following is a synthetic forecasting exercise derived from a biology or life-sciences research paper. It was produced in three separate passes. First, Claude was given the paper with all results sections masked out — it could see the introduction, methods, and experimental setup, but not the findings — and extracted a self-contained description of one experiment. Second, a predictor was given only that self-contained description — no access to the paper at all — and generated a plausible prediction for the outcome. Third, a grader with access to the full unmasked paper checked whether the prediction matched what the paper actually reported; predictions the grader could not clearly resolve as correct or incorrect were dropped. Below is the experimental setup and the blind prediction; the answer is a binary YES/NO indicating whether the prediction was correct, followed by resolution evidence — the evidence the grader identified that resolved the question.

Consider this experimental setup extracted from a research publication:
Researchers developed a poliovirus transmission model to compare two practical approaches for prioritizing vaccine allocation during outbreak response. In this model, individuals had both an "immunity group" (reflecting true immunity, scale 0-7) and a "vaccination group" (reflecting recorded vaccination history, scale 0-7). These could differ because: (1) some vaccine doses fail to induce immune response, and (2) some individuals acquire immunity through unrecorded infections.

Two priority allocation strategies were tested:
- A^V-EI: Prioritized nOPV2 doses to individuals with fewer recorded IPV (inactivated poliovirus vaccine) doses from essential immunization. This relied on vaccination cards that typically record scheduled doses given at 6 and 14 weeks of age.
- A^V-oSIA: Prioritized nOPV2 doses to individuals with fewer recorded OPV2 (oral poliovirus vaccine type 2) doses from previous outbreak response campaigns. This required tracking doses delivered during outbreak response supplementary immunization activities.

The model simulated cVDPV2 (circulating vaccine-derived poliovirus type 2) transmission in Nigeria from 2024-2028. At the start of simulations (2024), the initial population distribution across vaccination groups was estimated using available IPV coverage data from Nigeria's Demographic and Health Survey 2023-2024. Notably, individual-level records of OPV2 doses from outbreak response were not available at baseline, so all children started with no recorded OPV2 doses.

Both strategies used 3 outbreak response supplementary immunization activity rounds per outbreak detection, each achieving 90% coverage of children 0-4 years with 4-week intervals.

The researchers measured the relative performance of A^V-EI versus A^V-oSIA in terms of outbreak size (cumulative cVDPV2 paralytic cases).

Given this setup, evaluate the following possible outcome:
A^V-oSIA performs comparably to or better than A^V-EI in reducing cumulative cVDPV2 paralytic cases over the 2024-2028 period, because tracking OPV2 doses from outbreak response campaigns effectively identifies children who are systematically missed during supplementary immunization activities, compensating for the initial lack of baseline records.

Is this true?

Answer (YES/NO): YES